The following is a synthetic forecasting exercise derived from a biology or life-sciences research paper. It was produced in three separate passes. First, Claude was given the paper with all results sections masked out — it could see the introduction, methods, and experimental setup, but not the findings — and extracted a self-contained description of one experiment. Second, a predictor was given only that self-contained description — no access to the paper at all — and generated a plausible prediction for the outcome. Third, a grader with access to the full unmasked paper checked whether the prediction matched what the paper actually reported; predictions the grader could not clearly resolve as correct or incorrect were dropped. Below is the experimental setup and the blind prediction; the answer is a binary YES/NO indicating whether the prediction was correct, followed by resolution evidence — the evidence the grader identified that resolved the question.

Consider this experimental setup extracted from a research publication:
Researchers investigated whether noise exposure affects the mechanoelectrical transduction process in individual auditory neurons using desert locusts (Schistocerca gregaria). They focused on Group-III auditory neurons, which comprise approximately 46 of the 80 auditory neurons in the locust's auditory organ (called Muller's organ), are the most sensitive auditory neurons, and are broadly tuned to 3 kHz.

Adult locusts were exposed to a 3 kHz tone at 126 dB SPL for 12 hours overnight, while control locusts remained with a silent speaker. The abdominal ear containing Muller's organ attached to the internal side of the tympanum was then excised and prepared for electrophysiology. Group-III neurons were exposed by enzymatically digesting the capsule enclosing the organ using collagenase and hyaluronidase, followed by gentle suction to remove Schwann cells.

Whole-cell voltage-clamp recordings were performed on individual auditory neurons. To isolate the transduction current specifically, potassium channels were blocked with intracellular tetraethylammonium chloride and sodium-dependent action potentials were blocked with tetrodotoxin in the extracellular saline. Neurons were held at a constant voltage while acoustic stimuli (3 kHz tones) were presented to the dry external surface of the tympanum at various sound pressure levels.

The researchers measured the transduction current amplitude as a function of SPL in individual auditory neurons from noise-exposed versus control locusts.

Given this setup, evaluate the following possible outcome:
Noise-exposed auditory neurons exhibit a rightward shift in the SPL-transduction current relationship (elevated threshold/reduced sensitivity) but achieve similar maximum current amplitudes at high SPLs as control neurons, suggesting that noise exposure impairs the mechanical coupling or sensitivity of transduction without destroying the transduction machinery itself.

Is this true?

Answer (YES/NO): NO